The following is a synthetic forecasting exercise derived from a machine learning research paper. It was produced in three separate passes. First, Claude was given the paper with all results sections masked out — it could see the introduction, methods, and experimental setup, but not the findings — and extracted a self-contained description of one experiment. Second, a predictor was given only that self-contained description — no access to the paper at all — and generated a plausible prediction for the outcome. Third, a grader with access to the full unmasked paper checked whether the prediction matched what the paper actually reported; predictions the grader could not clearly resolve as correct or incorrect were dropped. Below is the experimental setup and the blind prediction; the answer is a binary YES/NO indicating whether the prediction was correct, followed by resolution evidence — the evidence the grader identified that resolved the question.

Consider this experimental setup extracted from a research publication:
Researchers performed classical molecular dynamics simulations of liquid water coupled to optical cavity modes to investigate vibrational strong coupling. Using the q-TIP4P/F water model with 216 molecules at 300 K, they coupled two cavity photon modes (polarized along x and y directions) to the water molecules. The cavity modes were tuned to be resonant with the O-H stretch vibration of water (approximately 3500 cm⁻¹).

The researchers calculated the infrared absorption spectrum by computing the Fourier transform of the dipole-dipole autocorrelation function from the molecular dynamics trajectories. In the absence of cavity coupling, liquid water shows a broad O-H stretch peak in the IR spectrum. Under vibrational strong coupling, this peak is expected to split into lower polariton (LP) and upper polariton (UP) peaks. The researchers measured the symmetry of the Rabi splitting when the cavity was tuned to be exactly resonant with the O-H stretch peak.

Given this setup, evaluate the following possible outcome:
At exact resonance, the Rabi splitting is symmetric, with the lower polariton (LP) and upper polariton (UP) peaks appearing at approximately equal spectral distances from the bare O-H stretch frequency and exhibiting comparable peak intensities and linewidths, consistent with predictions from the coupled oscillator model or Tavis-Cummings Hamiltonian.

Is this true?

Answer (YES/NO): NO